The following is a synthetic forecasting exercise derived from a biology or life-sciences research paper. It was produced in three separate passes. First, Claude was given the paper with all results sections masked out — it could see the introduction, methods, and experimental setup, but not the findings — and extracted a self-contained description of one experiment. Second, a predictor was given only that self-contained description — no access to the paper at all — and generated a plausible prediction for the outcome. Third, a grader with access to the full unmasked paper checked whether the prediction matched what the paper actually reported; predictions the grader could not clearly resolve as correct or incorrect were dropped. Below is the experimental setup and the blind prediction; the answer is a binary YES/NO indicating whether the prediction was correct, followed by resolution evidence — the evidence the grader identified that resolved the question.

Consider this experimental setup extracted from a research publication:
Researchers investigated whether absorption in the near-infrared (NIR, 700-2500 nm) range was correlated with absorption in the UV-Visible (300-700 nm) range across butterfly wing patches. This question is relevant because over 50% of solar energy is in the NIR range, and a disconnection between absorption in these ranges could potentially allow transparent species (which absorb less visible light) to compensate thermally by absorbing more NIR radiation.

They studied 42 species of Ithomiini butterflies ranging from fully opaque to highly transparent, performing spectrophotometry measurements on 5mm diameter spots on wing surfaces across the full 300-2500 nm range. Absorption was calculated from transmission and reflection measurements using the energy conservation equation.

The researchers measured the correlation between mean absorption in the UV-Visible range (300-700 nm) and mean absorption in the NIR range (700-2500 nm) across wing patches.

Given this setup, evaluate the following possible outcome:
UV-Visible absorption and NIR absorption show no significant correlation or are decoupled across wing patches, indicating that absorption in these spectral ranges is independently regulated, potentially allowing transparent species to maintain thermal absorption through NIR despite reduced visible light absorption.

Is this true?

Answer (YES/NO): NO